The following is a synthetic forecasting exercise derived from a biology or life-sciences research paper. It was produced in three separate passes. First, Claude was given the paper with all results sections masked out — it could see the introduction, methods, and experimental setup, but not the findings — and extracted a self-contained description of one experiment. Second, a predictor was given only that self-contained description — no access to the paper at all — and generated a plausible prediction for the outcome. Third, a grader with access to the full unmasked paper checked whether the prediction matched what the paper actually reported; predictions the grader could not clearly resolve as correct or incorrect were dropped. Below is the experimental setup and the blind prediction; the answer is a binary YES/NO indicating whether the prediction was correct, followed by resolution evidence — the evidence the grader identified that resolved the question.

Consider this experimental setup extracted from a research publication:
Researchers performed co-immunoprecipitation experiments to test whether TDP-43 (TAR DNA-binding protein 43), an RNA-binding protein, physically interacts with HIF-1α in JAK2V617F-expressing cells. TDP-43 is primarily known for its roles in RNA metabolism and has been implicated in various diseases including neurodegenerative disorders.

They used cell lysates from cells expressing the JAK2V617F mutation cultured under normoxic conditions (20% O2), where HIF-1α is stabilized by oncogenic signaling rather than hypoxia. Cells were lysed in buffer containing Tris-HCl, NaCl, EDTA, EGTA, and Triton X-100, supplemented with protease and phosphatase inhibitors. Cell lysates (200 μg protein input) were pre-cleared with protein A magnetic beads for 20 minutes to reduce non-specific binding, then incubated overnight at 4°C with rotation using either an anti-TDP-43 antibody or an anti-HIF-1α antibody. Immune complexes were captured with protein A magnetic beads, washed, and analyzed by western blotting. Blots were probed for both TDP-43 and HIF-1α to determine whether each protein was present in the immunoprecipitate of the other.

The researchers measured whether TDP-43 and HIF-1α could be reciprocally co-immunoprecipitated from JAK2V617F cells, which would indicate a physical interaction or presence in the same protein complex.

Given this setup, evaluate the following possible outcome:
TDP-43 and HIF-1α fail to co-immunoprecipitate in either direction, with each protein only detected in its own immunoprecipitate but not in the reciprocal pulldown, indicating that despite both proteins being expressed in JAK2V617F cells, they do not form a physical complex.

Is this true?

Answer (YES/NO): NO